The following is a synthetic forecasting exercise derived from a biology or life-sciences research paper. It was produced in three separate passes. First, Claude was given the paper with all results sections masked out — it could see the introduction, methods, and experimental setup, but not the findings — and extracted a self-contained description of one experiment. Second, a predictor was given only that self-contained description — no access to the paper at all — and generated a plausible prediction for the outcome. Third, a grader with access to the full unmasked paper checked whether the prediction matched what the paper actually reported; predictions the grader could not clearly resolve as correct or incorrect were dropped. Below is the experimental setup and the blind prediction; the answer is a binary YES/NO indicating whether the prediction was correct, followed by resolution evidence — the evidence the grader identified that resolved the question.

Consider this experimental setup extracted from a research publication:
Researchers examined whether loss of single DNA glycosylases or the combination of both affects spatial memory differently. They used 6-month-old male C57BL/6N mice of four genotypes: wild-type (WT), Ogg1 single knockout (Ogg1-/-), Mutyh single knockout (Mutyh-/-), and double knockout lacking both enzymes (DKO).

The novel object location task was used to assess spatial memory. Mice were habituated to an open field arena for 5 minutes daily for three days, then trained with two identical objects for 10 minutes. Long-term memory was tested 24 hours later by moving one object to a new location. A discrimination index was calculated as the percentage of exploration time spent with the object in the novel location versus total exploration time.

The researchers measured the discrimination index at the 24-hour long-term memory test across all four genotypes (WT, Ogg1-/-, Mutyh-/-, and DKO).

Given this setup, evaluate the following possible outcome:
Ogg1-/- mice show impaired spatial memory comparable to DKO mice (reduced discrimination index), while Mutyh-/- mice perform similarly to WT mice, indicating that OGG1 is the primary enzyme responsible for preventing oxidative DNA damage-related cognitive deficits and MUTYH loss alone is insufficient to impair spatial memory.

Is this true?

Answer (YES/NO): NO